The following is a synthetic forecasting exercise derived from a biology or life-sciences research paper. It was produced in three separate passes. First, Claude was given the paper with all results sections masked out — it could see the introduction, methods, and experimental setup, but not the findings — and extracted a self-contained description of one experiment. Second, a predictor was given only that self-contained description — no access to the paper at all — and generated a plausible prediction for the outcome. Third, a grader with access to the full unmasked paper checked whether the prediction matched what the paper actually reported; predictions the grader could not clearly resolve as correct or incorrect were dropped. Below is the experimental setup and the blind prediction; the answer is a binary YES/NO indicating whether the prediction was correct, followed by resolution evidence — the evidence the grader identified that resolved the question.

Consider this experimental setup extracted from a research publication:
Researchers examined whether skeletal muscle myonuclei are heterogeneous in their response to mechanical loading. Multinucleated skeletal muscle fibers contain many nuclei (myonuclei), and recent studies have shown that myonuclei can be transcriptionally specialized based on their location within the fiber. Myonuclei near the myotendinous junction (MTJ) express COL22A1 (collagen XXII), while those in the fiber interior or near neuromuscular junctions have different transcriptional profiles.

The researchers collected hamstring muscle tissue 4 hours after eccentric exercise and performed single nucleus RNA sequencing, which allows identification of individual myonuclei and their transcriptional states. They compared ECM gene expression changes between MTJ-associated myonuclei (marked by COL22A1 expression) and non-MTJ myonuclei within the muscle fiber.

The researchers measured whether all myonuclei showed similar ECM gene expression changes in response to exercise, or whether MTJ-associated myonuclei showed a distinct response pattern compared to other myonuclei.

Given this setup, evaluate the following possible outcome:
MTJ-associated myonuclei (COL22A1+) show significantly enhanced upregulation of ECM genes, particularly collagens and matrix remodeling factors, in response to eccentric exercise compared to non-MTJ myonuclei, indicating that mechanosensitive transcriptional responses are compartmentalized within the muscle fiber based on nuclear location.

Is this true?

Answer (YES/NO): YES